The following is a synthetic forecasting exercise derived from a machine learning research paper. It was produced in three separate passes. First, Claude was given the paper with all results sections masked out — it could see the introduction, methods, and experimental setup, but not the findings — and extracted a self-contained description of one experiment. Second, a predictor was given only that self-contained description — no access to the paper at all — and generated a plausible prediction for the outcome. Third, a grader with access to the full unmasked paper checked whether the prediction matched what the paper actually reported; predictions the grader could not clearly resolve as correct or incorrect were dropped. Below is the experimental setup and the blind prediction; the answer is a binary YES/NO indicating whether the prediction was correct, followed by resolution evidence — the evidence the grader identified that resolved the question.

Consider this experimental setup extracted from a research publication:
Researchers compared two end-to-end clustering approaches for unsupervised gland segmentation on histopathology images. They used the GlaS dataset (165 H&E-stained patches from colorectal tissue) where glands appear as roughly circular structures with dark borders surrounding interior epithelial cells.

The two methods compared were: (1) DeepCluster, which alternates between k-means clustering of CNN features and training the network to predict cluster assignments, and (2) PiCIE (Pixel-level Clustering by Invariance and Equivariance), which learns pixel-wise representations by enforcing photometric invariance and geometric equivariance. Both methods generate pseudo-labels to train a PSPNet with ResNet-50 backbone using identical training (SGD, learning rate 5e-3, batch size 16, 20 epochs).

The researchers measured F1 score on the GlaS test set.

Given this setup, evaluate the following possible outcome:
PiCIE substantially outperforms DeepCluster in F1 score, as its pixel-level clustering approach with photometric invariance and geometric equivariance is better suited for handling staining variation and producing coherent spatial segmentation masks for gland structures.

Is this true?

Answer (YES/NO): YES